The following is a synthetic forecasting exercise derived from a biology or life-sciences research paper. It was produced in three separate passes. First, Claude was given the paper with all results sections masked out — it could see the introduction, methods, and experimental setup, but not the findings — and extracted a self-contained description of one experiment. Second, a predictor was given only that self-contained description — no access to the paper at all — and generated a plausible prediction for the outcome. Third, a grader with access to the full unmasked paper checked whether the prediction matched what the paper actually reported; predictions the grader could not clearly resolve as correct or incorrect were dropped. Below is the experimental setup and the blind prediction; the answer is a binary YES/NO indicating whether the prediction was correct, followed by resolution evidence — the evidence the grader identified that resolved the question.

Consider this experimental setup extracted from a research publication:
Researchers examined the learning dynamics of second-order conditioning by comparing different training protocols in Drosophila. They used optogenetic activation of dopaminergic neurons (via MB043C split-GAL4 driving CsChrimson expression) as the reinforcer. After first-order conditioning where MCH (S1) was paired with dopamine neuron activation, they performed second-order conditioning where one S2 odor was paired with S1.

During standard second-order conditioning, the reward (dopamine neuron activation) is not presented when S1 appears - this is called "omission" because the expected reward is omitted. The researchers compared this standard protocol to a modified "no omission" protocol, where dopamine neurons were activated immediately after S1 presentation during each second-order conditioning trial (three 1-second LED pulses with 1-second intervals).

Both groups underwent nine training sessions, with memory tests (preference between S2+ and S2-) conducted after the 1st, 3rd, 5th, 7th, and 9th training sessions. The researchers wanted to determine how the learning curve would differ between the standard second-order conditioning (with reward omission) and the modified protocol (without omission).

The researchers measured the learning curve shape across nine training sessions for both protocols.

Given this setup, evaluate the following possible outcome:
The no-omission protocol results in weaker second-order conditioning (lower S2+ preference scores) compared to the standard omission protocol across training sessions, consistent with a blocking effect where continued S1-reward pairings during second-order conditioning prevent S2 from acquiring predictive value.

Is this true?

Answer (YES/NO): NO